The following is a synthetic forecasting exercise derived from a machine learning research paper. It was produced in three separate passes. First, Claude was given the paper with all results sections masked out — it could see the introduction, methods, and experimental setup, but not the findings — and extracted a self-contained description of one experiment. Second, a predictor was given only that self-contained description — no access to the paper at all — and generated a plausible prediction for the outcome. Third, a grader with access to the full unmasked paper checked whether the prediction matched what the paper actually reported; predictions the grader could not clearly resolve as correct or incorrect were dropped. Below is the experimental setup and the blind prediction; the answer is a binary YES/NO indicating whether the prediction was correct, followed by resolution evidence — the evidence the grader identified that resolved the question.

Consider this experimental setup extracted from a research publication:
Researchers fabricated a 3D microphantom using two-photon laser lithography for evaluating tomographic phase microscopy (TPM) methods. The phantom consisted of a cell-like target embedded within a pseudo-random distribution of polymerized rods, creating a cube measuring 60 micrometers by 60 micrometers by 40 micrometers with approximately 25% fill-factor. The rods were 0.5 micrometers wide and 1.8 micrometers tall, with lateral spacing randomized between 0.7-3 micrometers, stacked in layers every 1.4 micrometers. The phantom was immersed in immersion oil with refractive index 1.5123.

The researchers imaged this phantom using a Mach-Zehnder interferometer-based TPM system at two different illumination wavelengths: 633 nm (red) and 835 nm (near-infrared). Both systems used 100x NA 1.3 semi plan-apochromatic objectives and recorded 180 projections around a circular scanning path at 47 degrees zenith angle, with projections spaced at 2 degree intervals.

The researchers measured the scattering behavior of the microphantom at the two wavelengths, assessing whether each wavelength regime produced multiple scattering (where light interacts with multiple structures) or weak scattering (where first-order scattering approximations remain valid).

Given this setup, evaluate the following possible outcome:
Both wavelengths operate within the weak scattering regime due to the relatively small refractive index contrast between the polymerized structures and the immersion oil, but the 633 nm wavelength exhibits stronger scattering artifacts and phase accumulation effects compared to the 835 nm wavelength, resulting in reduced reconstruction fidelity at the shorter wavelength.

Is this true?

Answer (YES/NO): NO